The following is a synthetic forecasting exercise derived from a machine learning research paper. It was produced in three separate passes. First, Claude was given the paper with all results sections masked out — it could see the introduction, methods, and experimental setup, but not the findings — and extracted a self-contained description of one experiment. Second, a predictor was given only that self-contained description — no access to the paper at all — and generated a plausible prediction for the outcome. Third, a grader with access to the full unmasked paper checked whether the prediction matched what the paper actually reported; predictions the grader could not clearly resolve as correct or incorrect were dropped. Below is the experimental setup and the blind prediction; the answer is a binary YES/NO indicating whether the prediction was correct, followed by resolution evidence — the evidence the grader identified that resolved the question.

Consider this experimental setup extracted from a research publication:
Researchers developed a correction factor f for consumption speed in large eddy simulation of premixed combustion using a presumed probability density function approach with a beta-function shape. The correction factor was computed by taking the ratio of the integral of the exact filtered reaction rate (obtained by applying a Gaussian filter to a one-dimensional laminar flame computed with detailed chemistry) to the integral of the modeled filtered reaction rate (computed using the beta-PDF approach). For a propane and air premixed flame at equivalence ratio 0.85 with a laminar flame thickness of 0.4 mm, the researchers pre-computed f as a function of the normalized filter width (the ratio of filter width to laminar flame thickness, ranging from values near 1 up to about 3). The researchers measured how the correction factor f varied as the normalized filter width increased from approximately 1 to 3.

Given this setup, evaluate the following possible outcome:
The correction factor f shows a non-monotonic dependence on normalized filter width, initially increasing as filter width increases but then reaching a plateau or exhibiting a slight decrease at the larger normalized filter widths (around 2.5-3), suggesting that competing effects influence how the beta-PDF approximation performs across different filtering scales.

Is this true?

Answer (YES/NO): NO